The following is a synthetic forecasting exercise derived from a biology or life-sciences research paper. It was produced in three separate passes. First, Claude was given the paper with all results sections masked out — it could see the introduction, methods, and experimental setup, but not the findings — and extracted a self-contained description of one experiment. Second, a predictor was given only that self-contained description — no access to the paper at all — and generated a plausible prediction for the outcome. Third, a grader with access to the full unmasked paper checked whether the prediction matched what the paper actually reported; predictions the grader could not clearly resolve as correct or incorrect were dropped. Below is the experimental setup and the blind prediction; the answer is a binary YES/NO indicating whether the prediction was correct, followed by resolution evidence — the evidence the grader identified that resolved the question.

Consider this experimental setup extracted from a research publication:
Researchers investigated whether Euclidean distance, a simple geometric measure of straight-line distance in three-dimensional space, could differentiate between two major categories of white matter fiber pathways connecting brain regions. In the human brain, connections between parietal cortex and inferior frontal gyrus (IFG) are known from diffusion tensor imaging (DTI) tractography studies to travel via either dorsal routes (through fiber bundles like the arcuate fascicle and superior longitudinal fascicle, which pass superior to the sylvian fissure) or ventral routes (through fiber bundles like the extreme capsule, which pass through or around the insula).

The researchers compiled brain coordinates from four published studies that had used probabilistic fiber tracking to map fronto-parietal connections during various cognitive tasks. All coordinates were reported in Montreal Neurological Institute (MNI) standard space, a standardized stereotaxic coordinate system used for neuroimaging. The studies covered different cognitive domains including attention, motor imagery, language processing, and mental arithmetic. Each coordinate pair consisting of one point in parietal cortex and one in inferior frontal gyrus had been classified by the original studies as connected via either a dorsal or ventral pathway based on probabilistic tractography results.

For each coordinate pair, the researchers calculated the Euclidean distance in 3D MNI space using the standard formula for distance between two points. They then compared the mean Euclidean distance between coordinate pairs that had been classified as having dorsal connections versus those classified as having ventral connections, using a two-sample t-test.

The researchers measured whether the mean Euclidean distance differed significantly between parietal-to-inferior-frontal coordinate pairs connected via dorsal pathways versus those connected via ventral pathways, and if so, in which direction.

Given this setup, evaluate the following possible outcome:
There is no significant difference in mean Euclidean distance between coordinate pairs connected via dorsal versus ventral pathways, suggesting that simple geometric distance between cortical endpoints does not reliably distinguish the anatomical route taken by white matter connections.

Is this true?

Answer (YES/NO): NO